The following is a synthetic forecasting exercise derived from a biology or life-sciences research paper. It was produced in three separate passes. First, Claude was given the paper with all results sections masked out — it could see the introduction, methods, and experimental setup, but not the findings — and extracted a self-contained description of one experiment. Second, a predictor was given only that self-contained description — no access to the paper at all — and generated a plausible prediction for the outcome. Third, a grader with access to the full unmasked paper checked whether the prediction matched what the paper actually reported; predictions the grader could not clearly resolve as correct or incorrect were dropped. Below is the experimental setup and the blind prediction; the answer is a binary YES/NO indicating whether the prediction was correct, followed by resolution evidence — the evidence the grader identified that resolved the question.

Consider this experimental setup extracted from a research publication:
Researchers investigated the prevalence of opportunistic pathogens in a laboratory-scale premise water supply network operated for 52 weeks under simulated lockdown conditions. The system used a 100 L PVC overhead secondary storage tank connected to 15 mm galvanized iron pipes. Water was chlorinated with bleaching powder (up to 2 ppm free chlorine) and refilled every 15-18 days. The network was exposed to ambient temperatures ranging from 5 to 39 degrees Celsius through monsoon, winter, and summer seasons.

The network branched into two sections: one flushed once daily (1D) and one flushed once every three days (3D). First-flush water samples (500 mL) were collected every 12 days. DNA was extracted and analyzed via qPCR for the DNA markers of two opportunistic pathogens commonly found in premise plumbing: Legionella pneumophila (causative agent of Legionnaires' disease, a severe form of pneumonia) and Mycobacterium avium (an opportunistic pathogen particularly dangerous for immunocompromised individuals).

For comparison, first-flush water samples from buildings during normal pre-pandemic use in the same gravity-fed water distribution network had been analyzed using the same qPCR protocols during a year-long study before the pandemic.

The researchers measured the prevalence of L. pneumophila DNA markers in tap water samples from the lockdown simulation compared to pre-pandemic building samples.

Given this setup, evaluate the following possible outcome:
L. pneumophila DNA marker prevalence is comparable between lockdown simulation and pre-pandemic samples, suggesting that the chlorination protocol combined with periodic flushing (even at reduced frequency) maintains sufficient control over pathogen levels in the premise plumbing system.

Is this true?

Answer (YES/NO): NO